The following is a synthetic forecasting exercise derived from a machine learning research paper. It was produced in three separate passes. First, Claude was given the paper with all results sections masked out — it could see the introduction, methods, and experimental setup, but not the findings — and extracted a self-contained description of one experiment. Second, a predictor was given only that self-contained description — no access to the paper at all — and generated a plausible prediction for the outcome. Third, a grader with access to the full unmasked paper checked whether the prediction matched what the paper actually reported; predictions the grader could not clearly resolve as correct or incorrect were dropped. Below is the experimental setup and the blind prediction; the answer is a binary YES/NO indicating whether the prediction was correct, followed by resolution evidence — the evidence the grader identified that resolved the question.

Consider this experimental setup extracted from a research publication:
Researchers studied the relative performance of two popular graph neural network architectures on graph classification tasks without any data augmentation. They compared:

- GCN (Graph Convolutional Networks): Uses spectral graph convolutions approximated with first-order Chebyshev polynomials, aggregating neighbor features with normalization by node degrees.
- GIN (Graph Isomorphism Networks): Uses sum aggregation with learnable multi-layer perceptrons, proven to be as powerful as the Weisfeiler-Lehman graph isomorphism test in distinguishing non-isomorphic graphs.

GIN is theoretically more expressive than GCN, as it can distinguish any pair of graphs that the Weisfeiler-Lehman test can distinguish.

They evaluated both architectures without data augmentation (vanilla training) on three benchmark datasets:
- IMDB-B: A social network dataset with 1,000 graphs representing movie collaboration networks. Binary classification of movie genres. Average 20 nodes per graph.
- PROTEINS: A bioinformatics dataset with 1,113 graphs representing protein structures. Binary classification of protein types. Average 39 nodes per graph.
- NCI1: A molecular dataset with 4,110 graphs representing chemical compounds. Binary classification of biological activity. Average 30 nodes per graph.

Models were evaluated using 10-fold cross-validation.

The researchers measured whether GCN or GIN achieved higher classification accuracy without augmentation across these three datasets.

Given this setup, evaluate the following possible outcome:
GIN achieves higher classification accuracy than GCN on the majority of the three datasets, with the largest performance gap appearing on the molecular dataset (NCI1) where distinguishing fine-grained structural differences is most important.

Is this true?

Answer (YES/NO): NO